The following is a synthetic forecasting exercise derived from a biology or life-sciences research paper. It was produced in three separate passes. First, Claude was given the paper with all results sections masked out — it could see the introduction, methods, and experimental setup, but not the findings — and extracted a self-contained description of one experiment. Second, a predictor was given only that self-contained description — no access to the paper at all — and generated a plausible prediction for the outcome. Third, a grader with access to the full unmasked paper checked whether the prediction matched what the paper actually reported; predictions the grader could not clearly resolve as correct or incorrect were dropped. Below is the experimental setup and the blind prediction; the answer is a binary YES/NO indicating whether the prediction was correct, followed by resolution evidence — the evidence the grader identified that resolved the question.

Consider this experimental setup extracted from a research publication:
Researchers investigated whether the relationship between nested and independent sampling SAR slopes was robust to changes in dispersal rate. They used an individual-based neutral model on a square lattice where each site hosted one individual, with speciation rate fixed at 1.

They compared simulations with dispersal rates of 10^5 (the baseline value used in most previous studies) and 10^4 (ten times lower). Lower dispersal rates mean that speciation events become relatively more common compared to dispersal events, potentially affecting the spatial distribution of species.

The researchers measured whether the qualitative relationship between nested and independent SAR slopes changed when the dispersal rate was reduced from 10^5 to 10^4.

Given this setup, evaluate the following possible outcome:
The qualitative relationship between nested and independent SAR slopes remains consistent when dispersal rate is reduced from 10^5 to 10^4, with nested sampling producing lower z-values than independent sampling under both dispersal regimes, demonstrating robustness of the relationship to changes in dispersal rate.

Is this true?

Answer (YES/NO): NO